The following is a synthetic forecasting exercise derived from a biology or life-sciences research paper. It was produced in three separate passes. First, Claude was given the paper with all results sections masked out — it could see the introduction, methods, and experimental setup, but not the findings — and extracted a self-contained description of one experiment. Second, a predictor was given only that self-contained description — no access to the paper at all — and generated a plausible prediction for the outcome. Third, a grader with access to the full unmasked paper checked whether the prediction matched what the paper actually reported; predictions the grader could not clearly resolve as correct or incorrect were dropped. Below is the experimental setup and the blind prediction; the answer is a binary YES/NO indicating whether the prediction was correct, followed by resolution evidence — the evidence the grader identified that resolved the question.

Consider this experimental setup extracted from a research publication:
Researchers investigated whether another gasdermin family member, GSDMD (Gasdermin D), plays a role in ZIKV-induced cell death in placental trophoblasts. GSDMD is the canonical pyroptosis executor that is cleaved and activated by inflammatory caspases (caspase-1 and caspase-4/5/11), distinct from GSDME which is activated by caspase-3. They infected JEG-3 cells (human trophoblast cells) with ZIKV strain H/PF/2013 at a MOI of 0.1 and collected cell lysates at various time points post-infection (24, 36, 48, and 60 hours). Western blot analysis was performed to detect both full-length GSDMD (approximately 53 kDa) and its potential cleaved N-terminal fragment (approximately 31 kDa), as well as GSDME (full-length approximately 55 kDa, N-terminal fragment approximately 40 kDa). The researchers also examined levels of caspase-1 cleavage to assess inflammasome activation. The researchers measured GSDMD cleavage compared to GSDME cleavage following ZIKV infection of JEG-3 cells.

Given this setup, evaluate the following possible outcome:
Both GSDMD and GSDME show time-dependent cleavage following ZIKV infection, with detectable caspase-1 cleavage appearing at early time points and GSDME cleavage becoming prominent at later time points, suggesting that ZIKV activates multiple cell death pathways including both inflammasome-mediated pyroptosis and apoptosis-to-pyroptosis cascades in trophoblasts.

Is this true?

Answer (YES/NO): NO